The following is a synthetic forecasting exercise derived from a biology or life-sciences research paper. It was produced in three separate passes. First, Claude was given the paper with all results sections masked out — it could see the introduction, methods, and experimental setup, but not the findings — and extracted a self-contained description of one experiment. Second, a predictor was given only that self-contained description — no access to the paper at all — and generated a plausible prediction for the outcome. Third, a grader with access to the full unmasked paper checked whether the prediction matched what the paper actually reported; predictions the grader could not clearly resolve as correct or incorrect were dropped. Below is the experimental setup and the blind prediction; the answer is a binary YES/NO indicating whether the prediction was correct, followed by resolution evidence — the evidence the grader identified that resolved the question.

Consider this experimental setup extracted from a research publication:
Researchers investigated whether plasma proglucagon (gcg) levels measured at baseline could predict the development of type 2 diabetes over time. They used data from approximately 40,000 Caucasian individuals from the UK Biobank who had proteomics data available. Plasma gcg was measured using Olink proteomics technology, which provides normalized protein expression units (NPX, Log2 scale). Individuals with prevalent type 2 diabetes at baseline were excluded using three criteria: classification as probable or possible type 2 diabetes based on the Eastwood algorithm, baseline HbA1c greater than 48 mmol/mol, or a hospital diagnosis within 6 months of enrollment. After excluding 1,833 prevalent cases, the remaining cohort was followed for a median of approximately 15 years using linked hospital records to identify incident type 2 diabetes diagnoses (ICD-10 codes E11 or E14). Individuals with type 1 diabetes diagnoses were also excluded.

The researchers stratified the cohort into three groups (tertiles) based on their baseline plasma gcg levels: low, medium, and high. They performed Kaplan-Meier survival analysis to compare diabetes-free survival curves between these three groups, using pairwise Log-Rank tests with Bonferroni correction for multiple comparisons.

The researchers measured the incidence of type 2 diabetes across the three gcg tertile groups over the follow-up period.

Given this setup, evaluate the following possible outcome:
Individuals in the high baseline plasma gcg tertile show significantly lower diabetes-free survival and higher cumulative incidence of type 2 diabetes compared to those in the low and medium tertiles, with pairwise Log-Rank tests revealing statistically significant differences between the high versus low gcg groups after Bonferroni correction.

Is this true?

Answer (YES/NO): YES